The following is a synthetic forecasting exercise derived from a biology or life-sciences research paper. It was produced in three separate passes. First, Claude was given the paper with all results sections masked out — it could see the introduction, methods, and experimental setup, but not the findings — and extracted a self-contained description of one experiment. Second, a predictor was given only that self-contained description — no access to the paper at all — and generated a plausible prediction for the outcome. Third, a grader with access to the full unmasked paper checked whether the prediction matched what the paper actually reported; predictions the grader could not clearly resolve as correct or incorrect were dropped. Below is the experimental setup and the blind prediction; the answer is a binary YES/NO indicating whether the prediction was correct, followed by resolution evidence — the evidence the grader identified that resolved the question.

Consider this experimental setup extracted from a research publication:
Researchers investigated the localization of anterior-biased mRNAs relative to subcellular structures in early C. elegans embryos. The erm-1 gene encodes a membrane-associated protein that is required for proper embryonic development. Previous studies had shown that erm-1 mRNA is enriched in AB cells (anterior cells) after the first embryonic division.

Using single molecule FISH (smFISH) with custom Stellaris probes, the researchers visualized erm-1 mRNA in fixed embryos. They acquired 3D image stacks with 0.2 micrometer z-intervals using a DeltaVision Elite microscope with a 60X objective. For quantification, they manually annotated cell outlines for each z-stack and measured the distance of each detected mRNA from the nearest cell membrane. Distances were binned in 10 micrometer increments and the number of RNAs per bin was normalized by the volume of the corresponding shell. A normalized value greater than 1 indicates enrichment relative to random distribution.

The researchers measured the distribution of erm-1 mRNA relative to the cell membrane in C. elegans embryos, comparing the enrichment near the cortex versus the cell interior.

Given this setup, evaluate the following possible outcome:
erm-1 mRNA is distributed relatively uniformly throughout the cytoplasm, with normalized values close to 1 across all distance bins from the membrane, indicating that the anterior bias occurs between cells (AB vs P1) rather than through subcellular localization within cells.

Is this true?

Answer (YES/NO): NO